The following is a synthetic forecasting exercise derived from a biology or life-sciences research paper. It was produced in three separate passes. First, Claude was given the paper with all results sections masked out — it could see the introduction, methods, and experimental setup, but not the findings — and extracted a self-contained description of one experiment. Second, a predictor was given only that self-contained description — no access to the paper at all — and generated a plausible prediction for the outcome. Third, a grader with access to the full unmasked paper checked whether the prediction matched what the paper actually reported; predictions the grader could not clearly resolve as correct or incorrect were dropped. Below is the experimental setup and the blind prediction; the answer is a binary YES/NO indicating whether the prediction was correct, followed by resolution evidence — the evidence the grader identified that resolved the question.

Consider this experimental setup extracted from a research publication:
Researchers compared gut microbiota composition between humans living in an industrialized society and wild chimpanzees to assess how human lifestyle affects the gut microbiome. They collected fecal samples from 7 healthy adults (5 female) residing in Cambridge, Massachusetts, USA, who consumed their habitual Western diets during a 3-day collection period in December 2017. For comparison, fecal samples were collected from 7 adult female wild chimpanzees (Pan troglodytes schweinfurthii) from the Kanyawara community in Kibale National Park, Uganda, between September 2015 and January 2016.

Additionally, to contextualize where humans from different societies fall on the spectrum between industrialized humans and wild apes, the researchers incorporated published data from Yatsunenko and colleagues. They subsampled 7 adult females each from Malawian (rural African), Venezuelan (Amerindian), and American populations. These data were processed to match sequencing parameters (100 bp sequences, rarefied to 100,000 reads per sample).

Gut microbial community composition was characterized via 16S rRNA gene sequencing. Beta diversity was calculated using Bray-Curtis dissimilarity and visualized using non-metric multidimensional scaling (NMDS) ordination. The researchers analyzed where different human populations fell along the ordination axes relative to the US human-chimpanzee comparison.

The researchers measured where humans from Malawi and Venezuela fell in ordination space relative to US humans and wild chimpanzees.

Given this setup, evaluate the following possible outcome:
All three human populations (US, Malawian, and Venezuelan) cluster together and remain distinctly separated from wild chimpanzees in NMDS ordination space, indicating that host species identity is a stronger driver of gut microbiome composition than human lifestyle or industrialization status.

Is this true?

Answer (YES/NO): NO